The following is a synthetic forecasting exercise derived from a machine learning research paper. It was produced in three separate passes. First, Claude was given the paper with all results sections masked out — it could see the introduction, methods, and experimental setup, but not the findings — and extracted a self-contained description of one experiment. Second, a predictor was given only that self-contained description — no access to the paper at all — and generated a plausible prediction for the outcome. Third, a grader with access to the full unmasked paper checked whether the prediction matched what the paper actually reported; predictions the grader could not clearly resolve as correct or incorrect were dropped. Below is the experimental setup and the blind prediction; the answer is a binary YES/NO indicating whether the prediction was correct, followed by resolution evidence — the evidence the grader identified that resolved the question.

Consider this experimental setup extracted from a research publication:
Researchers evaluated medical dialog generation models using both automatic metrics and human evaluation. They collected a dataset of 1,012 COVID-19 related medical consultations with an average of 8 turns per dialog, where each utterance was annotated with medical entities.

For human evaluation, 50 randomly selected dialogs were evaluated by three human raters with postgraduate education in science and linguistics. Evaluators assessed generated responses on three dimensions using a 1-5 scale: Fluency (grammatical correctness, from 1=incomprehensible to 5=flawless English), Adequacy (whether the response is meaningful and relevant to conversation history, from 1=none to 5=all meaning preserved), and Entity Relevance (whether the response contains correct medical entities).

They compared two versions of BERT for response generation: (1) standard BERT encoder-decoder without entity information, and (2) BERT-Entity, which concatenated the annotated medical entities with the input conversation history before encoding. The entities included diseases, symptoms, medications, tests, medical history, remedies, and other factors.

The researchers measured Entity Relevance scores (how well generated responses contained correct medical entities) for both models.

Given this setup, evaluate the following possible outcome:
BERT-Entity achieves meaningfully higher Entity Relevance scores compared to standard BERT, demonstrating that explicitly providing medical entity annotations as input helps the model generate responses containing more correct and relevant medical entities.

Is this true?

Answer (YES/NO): NO